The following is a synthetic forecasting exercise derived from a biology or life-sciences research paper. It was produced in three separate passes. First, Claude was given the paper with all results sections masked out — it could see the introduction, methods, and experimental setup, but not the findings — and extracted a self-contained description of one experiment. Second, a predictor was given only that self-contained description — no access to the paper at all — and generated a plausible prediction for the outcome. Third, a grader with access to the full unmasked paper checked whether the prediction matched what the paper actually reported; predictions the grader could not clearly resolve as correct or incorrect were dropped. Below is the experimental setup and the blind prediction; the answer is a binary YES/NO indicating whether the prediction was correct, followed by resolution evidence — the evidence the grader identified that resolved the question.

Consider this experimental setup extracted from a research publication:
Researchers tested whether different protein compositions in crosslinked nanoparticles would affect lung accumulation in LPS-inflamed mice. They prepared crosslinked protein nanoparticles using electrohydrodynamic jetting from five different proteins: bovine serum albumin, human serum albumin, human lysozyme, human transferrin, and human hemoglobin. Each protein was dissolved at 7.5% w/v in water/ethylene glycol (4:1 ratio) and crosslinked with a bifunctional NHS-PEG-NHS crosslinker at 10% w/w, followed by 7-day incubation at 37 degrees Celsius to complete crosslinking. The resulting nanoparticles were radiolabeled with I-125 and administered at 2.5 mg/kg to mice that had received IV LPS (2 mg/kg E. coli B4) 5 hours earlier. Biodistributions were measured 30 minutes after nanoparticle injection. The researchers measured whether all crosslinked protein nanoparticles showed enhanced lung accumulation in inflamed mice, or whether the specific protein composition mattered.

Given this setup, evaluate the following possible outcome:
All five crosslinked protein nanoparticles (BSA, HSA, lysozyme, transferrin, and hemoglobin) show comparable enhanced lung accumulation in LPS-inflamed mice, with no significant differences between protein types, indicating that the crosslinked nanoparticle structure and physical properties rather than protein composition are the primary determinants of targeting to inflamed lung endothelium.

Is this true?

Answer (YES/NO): NO